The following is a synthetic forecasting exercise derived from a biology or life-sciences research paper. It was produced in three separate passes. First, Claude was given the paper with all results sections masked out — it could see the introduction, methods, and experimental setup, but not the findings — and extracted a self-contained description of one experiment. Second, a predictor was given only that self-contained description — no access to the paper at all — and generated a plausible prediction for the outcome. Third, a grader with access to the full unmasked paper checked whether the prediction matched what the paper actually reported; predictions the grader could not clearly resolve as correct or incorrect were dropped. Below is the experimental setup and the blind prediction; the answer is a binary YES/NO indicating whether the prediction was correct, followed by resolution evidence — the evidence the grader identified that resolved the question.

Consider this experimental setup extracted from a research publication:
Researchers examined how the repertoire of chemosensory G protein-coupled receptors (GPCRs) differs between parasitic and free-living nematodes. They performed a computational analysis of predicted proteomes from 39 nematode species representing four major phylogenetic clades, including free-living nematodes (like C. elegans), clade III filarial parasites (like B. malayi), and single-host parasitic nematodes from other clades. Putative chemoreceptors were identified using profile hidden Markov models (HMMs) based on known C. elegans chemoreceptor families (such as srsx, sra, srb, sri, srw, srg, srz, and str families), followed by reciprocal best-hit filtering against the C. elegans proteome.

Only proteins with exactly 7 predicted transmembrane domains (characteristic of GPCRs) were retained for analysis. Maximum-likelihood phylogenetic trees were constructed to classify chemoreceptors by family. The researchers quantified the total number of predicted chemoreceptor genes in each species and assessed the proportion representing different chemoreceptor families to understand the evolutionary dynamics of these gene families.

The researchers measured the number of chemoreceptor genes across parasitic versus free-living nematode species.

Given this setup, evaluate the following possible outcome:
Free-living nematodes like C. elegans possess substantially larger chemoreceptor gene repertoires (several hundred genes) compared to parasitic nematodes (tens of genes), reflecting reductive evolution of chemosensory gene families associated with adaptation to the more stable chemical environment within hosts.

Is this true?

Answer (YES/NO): NO